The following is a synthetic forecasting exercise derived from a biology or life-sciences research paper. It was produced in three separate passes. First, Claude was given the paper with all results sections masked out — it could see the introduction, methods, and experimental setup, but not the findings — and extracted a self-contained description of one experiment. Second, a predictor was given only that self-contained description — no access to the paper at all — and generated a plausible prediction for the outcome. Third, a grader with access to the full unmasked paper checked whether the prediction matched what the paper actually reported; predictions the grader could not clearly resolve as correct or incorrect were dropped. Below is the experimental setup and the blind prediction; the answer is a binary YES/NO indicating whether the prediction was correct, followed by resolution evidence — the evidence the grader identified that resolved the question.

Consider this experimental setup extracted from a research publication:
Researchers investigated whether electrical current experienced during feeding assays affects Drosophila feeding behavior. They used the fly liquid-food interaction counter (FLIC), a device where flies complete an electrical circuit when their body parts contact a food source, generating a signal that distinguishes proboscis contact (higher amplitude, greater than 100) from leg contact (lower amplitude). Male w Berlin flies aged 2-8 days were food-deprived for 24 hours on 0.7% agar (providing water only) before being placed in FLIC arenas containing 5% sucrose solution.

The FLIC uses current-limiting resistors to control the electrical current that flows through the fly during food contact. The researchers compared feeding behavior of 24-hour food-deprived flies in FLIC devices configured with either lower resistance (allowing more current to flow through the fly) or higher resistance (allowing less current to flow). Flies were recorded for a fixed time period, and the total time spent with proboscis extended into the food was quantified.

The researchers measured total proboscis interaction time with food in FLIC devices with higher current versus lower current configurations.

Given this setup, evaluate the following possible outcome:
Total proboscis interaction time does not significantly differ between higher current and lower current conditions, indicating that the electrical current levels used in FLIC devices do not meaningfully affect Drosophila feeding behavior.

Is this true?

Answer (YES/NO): NO